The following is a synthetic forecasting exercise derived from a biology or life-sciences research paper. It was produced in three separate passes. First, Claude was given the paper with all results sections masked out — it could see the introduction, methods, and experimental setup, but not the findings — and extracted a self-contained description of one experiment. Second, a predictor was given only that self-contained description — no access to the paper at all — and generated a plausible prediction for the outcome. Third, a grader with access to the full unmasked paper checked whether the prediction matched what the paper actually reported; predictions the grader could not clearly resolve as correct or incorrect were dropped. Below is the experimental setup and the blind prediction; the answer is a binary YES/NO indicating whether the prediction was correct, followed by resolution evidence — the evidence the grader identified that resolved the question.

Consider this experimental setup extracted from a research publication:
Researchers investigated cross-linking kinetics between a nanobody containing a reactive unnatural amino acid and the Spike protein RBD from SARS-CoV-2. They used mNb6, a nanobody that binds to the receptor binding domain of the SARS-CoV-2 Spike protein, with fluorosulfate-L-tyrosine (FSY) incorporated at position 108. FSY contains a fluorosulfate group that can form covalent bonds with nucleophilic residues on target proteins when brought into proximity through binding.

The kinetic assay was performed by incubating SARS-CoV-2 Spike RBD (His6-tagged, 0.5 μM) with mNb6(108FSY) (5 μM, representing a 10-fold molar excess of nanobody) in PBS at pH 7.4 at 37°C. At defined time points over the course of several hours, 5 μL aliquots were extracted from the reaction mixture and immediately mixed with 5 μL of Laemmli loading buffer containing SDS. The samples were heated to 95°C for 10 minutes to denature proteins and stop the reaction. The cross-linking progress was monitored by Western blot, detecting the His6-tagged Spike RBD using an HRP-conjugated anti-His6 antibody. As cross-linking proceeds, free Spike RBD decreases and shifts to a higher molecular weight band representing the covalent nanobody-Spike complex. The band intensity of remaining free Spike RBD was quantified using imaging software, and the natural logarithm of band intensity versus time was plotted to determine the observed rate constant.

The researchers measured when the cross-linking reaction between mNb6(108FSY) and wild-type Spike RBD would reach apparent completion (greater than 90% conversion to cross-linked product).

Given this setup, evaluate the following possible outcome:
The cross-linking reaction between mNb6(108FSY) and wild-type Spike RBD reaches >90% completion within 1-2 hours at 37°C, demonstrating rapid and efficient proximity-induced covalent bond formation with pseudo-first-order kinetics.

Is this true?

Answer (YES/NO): NO